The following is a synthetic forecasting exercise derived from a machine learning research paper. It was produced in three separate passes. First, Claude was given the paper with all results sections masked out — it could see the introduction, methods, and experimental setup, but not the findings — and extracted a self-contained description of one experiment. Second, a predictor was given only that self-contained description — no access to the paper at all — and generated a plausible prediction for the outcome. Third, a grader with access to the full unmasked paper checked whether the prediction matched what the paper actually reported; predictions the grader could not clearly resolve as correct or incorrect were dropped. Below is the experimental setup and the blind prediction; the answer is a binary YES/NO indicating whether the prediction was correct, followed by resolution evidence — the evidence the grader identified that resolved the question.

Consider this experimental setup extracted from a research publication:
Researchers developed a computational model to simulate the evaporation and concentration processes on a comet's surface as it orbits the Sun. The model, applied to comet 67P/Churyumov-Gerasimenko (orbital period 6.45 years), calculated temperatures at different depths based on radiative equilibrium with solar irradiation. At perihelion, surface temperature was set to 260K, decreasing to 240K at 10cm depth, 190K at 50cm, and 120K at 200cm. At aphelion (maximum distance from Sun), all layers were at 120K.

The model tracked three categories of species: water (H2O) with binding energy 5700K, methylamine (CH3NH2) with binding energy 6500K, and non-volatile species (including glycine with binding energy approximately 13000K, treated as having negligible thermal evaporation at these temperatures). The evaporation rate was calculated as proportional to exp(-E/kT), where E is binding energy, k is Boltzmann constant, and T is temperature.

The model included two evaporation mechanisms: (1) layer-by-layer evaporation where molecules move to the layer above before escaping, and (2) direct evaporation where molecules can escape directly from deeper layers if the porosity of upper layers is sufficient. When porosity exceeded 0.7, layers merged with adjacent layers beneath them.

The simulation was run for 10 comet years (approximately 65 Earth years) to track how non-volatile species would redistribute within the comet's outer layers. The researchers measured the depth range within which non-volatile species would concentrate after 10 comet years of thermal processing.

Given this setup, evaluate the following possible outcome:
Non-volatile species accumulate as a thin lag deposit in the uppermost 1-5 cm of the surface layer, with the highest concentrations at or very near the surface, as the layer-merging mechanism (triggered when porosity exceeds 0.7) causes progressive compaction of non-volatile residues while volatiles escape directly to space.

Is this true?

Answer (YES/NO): NO